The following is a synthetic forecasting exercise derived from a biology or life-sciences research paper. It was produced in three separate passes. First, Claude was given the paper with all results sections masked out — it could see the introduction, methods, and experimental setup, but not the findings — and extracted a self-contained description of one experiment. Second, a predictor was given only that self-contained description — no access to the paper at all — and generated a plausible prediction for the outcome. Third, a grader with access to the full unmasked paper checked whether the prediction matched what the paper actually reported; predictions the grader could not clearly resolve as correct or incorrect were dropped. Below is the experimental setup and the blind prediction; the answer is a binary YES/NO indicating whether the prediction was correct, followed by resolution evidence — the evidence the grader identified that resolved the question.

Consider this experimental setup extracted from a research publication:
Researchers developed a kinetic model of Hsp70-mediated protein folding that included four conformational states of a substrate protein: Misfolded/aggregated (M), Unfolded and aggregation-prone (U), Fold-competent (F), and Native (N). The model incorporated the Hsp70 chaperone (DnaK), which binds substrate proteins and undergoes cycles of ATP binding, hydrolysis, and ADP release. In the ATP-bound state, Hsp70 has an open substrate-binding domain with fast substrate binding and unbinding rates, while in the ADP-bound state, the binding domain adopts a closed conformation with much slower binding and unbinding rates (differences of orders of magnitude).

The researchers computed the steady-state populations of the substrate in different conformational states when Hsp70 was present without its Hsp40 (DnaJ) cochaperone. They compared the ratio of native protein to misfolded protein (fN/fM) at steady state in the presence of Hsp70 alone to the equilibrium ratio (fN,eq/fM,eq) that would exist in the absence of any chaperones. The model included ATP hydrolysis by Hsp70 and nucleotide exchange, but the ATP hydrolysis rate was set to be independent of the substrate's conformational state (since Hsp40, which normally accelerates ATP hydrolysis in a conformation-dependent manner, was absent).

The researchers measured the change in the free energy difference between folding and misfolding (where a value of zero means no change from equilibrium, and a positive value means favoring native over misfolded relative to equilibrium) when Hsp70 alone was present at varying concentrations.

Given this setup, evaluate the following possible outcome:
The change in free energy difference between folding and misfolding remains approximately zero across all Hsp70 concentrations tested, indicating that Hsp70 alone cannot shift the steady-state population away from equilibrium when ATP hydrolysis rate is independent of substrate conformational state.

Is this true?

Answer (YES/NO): YES